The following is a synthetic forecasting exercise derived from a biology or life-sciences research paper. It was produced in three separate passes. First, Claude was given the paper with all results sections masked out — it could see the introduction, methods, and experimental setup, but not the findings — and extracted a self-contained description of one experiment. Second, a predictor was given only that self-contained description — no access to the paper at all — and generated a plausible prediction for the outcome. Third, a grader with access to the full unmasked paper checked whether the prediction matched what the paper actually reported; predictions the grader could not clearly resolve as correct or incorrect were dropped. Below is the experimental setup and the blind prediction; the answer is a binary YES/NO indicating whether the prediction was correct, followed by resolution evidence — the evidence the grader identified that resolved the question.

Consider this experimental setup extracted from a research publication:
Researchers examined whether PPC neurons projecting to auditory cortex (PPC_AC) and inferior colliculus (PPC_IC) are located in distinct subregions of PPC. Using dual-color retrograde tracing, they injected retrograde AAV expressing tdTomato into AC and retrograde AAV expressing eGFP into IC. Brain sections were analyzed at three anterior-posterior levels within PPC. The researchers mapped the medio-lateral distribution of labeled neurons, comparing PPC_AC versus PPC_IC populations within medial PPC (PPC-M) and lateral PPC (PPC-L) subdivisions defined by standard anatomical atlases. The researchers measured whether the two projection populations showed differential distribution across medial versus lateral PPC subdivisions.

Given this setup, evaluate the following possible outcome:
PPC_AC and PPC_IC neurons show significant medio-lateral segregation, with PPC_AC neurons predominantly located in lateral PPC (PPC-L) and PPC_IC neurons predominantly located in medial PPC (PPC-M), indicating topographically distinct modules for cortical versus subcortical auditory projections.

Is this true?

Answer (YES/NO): YES